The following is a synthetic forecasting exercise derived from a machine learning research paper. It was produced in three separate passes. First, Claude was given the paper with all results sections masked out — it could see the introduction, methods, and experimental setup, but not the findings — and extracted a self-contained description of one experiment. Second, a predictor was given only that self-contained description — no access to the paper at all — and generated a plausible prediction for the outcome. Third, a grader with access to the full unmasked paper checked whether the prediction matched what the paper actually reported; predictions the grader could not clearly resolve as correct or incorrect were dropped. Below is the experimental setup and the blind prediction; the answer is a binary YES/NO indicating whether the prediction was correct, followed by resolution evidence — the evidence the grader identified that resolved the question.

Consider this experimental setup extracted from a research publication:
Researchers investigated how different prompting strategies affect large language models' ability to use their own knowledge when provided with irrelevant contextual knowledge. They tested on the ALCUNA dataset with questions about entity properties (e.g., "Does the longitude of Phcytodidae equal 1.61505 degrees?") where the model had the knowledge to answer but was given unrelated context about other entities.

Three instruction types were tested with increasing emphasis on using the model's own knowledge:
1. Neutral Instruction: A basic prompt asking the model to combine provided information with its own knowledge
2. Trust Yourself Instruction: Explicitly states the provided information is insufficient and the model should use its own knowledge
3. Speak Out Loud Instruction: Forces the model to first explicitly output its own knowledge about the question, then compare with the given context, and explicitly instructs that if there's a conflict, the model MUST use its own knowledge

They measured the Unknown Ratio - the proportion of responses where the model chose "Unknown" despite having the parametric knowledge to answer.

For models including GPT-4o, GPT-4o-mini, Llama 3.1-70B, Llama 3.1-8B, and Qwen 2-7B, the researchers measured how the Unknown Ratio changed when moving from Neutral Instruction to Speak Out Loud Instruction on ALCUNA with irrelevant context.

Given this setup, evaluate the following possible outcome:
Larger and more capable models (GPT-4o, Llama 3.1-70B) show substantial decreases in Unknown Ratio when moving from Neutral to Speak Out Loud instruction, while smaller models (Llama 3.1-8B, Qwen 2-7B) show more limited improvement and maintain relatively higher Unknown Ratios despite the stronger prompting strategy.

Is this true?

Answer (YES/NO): NO